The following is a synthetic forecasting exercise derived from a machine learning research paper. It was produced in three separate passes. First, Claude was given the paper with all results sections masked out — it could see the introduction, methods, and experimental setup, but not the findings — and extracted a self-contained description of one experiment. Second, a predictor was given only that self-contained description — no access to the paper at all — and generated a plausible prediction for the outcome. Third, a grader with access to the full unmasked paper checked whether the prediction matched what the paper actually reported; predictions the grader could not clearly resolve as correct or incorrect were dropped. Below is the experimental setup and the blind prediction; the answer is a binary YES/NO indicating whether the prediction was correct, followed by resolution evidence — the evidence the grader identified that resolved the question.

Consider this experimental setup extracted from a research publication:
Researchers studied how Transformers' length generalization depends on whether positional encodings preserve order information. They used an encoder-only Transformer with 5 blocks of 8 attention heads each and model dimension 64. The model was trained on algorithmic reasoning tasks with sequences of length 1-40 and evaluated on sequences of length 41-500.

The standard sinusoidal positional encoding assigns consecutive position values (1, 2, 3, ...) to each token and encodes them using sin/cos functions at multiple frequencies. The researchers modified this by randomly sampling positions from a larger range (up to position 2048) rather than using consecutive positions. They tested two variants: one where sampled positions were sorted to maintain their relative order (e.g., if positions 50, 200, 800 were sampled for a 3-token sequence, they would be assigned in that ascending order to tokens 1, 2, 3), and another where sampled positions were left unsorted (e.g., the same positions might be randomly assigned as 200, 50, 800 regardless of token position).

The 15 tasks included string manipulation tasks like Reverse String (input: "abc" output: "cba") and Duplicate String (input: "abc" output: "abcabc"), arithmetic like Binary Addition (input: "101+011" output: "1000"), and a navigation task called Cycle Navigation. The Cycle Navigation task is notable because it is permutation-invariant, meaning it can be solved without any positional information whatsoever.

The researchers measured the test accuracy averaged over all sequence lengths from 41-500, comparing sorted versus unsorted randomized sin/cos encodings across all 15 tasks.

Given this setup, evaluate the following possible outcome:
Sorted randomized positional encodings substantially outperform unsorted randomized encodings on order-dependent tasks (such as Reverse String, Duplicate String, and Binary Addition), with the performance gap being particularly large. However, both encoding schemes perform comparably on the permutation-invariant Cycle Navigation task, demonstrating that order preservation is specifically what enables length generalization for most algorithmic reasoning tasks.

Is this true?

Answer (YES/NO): YES